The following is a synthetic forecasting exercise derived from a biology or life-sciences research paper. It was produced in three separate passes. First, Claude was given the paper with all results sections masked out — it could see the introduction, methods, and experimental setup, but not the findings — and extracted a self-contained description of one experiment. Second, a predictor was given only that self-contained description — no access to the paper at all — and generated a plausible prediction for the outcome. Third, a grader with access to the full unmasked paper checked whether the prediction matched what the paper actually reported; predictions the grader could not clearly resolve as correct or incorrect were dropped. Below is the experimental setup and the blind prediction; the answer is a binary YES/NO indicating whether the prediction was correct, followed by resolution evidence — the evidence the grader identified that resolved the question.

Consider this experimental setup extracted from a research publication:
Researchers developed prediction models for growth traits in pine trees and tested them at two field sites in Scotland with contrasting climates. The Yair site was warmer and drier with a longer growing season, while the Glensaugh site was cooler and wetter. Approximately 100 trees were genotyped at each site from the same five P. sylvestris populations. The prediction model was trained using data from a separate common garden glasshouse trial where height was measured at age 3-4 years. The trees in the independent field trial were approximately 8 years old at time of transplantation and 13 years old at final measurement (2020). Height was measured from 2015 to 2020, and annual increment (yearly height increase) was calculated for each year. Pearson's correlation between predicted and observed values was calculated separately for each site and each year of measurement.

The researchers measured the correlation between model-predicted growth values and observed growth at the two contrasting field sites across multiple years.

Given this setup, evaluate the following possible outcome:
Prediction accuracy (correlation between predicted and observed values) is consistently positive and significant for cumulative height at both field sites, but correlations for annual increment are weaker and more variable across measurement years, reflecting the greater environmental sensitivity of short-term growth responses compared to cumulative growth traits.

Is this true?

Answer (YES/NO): NO